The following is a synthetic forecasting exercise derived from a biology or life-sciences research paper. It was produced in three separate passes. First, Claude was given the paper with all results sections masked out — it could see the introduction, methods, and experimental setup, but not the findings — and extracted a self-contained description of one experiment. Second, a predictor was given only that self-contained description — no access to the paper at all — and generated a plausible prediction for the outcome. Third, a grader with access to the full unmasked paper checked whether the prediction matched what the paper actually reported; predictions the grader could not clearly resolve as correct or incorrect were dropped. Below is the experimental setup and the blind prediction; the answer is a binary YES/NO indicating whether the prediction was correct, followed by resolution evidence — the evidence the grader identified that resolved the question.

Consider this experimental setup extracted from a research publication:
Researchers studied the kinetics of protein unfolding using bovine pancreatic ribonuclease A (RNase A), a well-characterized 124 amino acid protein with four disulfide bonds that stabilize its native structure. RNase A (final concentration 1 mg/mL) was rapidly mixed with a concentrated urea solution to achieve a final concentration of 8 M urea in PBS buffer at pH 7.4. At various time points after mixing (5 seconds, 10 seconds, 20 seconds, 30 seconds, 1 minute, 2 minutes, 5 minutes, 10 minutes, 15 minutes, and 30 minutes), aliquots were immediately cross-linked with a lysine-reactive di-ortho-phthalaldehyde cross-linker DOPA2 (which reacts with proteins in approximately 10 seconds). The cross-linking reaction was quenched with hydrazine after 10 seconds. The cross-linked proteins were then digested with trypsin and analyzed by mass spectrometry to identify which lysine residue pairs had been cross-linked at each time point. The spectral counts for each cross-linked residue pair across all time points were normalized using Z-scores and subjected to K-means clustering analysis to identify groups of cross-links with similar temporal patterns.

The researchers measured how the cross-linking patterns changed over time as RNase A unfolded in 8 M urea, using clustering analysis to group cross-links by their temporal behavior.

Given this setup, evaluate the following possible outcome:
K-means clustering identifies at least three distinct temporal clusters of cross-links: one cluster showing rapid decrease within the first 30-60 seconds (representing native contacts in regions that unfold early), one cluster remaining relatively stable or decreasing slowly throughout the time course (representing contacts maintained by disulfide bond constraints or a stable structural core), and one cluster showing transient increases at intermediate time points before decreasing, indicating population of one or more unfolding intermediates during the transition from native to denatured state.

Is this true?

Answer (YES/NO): NO